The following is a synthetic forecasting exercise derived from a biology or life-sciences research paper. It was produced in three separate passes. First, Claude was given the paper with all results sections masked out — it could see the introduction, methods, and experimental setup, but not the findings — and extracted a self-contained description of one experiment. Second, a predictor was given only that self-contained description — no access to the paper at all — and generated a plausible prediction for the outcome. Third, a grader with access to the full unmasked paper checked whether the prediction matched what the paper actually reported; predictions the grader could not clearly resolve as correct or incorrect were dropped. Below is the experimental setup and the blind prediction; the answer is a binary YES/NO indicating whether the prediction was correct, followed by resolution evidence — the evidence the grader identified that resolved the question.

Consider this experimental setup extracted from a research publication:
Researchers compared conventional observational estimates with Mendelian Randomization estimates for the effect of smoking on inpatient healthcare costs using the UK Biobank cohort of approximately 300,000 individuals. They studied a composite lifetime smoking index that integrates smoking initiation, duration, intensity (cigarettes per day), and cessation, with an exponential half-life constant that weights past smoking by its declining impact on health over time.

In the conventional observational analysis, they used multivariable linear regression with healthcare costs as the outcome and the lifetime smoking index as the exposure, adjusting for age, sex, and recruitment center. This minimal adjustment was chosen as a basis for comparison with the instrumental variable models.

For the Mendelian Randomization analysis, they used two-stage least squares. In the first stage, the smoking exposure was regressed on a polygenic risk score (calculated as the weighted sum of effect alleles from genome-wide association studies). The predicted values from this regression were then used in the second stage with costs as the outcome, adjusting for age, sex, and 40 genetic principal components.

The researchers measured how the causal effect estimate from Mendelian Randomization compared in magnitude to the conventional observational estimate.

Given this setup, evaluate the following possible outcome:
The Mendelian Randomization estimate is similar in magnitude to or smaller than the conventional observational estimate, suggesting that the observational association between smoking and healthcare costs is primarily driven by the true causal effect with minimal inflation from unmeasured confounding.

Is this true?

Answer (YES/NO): NO